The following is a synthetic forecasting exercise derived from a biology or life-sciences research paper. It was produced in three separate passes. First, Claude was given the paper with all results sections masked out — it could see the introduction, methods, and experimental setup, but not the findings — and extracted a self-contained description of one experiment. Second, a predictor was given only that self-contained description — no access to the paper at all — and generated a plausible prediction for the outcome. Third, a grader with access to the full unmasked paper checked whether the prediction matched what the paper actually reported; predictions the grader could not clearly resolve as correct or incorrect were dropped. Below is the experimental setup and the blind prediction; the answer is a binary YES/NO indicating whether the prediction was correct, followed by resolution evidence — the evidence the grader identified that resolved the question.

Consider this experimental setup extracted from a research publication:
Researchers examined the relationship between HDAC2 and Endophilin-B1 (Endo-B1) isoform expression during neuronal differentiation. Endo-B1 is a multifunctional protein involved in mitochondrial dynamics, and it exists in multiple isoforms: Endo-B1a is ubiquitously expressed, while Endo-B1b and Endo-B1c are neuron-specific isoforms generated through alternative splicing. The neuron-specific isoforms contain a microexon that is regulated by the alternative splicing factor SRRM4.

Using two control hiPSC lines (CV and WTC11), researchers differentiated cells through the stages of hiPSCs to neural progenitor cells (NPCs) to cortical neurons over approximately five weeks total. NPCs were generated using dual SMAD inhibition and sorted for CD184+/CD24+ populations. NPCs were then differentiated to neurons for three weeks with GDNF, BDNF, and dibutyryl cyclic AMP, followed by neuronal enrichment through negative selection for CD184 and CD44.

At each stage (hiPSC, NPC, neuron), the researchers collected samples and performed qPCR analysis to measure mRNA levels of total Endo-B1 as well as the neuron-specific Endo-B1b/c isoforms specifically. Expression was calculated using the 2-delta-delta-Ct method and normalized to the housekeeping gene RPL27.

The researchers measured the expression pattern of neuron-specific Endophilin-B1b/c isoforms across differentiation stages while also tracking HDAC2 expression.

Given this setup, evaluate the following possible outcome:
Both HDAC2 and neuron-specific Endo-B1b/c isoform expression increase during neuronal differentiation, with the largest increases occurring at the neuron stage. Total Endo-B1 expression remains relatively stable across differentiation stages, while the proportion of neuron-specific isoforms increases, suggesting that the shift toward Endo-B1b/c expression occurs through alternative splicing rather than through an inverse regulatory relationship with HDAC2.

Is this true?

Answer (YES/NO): NO